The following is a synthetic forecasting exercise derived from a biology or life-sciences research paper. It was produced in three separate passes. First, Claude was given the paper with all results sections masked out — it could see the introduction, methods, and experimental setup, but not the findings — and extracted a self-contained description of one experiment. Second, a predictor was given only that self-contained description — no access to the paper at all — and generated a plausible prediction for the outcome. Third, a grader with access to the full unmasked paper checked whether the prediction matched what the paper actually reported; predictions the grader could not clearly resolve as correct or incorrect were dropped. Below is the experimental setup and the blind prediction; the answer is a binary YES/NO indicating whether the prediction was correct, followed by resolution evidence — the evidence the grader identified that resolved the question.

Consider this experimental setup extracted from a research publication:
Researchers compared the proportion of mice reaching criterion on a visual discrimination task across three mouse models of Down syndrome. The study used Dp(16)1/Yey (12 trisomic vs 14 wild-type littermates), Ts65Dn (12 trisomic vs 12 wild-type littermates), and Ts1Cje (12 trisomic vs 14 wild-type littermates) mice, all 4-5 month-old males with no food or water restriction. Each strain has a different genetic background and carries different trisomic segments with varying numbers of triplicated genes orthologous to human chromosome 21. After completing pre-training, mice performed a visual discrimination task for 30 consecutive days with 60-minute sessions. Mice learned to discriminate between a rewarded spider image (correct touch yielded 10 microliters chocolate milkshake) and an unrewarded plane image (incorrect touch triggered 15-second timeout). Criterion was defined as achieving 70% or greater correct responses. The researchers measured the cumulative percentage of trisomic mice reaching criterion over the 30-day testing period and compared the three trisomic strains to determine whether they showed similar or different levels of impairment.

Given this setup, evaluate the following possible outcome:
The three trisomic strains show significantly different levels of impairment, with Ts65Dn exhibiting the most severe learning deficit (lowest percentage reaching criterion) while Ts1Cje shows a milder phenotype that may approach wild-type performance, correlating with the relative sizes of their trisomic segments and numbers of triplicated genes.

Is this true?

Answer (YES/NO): NO